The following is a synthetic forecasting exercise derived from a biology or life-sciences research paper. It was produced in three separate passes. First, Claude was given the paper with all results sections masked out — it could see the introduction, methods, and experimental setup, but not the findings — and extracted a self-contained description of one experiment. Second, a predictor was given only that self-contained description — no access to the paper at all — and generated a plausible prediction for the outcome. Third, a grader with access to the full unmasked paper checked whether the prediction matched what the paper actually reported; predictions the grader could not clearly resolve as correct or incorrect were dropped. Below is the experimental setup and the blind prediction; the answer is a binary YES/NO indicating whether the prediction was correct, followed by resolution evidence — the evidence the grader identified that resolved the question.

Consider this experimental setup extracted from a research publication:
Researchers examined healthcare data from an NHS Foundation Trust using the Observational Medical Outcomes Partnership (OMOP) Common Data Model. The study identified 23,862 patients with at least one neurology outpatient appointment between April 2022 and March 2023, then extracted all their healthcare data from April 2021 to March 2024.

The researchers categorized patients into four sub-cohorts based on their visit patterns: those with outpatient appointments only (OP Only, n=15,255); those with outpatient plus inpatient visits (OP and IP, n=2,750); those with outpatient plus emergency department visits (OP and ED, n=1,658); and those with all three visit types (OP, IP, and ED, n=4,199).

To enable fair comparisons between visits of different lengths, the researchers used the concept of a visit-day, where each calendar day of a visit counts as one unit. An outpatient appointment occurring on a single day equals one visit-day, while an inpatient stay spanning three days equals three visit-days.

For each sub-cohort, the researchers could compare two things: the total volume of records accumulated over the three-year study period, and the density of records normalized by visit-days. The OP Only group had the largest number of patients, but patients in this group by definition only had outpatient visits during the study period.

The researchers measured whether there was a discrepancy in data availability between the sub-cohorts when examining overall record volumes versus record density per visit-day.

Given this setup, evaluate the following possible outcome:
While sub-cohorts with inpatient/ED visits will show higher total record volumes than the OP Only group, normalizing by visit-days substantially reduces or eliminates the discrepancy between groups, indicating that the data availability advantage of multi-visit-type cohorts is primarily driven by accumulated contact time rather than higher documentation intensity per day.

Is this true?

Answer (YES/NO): NO